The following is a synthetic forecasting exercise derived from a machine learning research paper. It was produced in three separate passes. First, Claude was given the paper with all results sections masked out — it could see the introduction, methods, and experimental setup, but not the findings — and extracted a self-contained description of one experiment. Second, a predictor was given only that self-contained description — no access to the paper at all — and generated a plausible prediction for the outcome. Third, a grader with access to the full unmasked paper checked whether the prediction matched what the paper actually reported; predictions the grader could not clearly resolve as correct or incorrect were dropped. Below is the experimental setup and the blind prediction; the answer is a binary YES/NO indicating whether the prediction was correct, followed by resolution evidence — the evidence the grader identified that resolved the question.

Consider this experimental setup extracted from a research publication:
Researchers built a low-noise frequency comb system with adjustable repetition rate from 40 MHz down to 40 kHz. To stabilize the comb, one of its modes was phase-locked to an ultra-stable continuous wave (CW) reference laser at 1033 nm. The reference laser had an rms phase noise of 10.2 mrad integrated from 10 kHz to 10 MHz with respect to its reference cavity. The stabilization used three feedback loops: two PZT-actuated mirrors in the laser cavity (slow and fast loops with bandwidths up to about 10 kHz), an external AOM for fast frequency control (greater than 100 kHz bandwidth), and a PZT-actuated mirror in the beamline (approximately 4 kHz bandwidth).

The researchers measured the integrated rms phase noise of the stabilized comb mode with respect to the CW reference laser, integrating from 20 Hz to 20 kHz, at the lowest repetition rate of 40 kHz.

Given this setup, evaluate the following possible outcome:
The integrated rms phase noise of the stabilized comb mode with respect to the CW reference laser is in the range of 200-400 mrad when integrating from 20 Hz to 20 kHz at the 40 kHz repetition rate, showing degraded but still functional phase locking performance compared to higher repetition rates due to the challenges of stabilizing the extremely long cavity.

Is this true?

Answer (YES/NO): NO